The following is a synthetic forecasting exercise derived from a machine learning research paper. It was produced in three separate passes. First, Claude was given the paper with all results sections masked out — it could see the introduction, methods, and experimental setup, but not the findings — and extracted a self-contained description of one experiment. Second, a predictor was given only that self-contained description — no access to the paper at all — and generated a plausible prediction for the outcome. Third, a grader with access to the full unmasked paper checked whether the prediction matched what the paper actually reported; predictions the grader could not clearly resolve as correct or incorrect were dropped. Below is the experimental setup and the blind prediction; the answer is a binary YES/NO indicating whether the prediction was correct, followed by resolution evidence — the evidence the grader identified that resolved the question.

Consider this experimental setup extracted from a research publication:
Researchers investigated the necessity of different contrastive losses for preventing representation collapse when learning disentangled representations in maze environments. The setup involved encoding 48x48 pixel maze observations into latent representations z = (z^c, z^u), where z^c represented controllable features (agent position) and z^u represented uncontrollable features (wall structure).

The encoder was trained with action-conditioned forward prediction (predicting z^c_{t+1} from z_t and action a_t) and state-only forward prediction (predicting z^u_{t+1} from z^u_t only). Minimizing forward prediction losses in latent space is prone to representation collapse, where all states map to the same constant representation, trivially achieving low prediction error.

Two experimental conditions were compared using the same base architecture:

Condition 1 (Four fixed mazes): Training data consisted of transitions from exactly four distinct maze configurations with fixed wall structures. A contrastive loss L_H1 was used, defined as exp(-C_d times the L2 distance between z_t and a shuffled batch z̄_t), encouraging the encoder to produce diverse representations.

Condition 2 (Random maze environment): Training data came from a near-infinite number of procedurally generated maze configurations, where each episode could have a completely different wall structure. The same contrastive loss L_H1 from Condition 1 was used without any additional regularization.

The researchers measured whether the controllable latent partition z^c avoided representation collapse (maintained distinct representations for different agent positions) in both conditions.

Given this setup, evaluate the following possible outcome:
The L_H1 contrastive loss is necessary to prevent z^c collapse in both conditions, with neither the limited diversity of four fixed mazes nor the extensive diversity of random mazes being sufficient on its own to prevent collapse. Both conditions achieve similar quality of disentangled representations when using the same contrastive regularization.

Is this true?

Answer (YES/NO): NO